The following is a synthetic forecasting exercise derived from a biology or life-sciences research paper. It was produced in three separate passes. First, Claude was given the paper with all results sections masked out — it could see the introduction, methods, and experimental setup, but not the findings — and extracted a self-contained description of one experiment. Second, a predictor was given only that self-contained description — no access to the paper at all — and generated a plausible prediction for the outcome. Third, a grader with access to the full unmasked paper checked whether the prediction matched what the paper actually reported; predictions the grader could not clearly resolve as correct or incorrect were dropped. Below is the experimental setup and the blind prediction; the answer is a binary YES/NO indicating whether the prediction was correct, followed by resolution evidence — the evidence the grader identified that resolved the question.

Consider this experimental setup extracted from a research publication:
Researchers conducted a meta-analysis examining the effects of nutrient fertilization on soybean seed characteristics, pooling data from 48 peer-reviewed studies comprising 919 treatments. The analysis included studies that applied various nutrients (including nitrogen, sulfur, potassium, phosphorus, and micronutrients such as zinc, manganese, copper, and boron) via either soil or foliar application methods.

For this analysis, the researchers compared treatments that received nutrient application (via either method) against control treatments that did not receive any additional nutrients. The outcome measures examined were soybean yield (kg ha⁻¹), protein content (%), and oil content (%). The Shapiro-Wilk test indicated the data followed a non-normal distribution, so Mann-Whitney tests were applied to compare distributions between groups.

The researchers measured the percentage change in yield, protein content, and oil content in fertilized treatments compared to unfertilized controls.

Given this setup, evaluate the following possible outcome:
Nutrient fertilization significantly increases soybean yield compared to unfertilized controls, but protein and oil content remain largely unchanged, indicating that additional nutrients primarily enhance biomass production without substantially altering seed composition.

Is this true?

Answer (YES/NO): YES